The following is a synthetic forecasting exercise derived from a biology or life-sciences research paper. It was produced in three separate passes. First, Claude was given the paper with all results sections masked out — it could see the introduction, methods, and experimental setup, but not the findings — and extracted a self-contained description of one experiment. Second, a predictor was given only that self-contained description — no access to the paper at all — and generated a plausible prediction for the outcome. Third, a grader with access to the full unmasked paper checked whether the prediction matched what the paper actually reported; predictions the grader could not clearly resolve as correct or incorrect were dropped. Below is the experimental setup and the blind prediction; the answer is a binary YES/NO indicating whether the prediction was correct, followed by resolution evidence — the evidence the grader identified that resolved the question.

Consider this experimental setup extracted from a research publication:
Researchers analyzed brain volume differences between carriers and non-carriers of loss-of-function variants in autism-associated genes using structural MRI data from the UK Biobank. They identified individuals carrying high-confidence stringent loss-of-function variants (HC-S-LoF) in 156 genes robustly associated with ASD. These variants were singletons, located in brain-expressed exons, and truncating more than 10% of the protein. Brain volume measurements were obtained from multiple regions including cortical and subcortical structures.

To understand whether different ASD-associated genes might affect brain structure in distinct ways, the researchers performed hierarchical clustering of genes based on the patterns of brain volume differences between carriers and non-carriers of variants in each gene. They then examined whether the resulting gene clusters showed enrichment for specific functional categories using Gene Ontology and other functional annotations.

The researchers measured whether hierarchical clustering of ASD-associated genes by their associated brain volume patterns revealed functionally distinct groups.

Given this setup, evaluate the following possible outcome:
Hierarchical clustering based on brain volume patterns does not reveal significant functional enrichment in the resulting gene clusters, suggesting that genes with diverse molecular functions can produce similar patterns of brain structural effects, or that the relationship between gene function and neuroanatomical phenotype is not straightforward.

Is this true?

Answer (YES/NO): NO